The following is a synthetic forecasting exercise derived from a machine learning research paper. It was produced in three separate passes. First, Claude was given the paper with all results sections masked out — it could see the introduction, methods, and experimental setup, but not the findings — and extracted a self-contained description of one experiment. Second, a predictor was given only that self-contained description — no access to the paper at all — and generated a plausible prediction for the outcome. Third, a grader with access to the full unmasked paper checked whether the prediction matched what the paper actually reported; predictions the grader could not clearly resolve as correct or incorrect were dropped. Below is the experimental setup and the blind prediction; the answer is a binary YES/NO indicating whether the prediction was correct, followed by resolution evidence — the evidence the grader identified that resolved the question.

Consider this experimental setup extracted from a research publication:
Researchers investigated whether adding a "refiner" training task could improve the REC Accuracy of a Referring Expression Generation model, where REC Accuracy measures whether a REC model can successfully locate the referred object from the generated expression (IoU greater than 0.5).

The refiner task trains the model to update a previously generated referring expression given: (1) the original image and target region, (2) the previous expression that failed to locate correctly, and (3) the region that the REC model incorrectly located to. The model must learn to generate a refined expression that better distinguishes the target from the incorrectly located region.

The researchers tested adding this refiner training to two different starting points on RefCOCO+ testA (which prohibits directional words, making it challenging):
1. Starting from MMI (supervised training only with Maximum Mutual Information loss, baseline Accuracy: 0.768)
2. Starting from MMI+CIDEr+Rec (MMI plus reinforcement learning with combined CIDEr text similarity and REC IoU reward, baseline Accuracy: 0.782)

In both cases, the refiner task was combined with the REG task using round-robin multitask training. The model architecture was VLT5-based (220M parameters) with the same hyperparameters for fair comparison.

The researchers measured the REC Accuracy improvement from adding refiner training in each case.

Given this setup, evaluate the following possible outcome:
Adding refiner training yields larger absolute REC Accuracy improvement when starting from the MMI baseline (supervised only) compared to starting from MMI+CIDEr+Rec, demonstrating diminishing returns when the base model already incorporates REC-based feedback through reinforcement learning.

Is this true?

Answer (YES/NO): YES